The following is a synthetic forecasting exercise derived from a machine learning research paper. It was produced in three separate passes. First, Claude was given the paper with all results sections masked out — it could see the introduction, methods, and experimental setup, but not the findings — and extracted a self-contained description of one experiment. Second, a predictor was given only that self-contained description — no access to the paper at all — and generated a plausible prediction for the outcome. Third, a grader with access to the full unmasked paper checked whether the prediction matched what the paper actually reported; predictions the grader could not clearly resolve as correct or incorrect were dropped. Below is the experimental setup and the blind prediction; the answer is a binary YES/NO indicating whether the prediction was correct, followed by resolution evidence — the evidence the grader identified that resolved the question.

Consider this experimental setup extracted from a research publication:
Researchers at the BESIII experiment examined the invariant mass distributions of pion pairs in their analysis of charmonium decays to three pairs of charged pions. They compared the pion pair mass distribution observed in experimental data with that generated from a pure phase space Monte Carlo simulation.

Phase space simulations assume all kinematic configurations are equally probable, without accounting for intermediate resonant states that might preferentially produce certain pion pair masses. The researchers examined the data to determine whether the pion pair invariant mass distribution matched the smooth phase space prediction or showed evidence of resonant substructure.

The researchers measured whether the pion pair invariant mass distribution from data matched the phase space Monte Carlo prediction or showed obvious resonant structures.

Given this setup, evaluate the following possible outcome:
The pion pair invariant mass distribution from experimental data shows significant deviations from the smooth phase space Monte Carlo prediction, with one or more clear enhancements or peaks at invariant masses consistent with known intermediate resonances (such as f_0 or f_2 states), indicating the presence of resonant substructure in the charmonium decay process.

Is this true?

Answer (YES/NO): YES